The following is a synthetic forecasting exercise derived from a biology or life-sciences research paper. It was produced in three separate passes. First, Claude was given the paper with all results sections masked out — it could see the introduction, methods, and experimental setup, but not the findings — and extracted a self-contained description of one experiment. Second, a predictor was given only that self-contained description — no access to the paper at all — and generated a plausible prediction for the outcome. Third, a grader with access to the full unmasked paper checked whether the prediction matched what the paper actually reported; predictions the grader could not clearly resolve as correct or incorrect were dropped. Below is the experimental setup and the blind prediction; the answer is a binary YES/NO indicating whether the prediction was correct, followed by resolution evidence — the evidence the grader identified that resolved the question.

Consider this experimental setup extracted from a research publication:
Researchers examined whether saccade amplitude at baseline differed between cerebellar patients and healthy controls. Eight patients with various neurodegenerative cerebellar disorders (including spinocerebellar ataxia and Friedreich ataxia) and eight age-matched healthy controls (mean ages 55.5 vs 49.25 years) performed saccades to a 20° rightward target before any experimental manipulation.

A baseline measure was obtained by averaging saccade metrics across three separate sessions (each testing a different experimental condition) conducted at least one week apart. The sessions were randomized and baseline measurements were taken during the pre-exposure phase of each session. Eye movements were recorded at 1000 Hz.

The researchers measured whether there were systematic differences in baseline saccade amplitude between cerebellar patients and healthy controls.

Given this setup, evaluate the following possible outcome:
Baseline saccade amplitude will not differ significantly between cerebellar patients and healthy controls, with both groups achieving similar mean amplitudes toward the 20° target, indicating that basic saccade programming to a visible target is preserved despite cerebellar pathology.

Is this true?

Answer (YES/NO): YES